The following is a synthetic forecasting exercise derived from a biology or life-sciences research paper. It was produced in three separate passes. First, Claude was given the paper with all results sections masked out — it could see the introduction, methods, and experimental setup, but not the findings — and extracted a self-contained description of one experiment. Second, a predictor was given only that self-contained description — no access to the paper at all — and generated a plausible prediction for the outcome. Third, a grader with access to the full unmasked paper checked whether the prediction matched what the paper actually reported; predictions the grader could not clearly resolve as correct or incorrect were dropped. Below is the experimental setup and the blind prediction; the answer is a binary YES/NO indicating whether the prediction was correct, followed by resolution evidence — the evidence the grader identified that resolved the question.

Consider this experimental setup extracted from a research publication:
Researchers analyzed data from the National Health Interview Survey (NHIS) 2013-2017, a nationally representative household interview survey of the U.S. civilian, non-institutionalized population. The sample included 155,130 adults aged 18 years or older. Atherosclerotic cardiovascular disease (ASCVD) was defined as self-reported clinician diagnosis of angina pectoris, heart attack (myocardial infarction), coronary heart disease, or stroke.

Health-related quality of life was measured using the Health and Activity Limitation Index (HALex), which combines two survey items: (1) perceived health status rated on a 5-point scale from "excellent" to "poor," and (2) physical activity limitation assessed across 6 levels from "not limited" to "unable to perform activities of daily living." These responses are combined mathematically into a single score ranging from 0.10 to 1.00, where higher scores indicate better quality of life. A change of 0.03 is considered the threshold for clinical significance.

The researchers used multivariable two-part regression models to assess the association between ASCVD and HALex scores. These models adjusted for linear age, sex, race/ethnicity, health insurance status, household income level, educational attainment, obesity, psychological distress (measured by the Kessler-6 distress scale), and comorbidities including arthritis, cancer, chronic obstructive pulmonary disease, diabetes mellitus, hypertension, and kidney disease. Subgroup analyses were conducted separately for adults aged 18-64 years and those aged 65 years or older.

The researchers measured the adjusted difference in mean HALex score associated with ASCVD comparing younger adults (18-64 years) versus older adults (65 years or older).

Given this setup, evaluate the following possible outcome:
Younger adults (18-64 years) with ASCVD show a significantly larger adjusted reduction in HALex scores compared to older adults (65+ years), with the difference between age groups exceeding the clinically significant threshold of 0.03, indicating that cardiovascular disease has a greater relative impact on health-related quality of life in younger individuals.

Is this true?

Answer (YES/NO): NO